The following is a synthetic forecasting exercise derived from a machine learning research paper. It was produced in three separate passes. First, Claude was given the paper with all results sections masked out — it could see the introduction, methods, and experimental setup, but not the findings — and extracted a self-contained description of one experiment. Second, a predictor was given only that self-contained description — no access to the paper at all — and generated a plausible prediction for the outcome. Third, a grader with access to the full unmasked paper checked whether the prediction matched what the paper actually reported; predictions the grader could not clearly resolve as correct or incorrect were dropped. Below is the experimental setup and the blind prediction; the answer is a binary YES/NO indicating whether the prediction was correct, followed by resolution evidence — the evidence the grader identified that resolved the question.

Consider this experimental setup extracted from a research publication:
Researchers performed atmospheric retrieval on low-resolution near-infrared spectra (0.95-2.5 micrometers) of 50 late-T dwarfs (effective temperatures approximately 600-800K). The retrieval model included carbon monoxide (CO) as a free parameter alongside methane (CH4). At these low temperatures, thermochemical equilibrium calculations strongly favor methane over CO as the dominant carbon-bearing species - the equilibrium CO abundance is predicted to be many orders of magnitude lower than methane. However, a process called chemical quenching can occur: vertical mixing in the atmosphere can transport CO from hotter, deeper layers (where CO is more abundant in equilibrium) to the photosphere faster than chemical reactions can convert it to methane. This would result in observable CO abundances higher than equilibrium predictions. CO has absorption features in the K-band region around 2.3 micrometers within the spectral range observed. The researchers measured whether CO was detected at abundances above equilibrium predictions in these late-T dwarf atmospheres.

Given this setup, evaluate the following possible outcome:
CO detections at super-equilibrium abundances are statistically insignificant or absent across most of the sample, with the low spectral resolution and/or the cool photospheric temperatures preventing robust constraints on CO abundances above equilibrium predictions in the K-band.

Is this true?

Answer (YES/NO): YES